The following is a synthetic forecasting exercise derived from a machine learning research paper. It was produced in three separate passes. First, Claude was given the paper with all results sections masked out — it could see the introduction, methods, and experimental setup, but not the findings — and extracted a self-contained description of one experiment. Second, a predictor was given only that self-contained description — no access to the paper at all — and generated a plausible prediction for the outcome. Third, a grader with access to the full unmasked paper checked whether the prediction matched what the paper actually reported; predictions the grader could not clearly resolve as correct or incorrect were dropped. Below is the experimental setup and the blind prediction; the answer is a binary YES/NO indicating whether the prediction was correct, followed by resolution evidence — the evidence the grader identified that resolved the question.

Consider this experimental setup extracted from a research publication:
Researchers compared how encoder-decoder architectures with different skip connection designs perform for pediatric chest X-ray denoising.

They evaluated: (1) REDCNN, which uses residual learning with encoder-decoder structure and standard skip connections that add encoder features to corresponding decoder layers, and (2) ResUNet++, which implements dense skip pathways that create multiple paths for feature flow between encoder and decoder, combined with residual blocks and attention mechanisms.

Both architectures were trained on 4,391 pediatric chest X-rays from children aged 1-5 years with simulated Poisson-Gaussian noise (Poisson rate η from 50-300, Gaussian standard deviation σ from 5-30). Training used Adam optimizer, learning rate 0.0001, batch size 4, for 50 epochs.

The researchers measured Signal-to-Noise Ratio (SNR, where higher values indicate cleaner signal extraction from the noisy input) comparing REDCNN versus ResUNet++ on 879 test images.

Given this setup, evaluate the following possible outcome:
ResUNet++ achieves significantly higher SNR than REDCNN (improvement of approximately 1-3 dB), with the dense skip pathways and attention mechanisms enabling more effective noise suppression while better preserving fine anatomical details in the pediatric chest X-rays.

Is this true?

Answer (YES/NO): NO